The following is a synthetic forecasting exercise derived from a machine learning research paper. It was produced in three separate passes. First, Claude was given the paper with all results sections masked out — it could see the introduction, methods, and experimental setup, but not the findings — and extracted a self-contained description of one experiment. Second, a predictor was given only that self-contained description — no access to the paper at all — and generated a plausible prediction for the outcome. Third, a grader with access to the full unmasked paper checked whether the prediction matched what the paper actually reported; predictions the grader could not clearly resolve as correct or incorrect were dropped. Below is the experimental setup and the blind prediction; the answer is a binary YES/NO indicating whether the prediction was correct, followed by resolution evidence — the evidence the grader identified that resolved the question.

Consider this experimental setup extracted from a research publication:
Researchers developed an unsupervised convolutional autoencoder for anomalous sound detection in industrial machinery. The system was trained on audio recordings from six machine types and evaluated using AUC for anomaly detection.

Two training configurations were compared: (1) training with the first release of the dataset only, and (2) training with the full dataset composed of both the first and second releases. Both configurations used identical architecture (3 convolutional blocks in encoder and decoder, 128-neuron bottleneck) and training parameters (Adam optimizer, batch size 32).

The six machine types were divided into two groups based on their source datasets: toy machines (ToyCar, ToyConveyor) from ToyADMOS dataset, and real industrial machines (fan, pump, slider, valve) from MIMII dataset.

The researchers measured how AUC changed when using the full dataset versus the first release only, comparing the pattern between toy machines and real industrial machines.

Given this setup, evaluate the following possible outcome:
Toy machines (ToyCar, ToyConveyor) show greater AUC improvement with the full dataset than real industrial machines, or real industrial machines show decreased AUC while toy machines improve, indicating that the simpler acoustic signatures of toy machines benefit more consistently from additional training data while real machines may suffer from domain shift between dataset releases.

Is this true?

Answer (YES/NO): NO